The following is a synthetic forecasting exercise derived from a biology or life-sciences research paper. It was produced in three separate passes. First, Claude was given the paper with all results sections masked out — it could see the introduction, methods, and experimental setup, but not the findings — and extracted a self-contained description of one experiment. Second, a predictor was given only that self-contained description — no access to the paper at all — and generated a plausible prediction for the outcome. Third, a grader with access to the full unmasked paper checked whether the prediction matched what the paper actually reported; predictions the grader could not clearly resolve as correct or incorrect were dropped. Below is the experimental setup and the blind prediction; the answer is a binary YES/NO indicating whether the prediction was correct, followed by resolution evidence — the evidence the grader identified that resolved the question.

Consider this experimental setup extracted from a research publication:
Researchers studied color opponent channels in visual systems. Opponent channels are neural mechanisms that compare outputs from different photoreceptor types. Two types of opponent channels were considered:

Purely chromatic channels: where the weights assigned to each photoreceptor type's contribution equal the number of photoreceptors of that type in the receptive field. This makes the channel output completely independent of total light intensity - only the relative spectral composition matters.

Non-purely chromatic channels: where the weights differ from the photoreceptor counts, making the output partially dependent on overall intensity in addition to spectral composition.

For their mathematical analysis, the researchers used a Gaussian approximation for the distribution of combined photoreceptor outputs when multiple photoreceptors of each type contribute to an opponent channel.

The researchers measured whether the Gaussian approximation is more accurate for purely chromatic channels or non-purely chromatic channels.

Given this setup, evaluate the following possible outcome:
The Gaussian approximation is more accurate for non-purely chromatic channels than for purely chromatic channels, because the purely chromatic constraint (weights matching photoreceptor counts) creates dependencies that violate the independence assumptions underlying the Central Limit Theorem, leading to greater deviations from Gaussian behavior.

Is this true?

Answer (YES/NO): NO